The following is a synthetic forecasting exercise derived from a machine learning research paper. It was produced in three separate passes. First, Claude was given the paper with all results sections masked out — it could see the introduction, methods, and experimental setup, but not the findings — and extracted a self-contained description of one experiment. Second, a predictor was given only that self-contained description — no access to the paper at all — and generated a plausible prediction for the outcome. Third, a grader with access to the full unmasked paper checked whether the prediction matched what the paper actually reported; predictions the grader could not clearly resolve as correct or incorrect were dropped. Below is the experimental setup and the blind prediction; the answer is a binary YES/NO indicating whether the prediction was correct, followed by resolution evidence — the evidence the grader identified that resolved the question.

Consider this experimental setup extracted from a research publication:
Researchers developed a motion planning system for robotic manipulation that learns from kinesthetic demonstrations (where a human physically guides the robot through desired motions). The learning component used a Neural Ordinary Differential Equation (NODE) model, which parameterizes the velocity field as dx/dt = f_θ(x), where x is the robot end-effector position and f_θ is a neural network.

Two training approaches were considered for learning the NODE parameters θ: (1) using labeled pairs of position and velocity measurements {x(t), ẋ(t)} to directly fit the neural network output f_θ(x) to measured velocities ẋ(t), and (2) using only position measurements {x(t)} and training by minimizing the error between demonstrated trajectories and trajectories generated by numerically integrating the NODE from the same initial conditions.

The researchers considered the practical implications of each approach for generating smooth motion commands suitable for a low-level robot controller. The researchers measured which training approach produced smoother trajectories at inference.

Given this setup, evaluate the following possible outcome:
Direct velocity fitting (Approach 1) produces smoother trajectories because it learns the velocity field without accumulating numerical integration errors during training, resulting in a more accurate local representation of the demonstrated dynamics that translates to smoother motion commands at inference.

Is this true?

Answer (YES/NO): NO